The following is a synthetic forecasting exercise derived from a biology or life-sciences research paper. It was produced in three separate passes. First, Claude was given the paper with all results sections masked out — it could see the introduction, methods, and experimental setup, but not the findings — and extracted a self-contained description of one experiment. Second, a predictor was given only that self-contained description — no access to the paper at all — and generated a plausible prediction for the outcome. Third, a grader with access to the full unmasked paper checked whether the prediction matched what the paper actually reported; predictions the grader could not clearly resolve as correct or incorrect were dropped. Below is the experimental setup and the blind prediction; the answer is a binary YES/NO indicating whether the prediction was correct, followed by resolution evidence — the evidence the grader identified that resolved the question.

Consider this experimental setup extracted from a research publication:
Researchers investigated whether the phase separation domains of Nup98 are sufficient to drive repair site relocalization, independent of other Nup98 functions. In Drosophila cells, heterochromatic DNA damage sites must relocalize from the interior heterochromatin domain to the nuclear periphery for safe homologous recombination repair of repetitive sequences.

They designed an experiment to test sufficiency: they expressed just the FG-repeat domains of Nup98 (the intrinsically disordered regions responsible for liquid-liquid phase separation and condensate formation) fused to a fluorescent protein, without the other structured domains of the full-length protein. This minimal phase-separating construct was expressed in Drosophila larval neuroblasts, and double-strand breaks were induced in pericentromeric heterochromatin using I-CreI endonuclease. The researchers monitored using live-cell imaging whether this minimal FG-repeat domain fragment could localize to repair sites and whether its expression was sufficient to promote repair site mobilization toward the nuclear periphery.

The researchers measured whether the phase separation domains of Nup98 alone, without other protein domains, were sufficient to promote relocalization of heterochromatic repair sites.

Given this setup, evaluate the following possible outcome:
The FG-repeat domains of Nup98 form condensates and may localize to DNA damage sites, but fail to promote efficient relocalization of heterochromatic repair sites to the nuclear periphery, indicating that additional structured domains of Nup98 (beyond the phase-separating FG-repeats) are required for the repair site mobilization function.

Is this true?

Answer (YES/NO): NO